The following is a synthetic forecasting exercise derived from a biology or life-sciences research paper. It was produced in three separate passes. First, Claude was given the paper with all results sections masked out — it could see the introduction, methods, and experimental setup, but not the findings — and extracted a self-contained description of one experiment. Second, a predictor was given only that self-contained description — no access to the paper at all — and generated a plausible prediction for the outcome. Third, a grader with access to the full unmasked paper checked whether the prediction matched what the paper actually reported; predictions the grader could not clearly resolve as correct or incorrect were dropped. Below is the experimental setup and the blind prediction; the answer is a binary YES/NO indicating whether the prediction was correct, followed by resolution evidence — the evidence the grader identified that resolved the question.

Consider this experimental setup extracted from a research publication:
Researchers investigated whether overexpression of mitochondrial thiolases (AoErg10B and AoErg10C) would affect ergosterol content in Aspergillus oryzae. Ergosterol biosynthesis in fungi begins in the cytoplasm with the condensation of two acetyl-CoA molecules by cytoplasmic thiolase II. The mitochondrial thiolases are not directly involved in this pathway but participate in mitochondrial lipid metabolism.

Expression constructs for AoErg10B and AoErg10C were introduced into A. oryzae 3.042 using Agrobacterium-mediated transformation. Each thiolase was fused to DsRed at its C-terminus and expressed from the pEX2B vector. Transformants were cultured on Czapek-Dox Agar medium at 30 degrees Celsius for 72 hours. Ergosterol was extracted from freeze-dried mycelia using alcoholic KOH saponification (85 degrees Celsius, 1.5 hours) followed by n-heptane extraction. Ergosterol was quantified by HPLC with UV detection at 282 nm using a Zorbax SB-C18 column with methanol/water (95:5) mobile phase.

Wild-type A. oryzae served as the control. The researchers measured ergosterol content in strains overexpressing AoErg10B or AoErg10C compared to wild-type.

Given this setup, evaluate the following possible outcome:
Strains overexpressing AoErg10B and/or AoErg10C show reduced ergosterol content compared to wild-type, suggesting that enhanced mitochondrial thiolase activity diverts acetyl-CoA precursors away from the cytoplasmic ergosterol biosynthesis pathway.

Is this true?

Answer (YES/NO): NO